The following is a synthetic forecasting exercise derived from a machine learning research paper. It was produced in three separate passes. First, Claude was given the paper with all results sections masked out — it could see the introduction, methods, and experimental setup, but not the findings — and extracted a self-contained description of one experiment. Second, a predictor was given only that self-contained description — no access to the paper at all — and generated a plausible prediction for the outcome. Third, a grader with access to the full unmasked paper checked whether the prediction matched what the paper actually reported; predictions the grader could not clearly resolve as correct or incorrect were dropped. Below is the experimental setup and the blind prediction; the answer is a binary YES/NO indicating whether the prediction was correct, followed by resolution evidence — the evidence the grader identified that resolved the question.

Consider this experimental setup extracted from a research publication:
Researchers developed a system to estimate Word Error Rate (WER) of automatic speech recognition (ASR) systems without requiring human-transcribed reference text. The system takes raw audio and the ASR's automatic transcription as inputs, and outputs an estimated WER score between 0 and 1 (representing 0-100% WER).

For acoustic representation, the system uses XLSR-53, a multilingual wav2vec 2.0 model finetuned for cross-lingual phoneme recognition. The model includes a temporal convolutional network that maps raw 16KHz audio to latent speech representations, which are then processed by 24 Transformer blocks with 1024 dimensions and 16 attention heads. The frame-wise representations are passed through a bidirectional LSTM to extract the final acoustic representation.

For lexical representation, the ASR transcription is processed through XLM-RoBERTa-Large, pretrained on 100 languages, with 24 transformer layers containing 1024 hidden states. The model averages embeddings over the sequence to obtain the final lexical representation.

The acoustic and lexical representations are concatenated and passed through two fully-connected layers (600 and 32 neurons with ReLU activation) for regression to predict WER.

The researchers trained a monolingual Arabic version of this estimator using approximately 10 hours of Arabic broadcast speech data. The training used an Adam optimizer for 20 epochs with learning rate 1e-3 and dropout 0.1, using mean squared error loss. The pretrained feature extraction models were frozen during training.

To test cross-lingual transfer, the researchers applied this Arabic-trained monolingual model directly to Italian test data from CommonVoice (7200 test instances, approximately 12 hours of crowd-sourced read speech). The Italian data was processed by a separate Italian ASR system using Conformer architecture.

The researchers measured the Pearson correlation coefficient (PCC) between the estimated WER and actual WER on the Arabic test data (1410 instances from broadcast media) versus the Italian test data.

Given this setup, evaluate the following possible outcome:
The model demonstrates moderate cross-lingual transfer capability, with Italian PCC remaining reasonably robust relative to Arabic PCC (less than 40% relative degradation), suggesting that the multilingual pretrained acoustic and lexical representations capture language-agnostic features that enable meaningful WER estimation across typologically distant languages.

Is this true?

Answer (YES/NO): NO